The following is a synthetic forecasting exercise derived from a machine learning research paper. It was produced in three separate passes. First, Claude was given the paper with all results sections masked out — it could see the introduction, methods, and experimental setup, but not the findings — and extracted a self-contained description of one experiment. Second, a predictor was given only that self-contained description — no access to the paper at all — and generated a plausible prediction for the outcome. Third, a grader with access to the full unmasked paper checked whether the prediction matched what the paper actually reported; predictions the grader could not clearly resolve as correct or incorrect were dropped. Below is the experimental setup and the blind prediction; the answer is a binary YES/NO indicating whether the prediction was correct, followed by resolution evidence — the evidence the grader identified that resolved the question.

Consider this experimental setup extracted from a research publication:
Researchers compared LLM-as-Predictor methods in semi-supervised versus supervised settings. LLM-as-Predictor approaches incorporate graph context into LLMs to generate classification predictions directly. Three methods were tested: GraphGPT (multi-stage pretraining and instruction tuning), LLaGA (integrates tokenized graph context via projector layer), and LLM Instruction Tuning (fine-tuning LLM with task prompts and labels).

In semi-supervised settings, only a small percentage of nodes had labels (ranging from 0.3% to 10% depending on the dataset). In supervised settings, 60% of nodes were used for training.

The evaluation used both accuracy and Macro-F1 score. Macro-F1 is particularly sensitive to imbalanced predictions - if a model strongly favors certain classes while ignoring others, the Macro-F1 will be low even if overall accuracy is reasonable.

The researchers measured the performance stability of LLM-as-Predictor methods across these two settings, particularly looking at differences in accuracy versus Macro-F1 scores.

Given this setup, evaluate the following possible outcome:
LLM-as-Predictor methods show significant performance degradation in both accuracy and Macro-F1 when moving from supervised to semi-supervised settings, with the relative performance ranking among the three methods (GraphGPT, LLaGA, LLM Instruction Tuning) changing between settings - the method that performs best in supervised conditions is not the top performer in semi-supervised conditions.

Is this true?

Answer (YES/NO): NO